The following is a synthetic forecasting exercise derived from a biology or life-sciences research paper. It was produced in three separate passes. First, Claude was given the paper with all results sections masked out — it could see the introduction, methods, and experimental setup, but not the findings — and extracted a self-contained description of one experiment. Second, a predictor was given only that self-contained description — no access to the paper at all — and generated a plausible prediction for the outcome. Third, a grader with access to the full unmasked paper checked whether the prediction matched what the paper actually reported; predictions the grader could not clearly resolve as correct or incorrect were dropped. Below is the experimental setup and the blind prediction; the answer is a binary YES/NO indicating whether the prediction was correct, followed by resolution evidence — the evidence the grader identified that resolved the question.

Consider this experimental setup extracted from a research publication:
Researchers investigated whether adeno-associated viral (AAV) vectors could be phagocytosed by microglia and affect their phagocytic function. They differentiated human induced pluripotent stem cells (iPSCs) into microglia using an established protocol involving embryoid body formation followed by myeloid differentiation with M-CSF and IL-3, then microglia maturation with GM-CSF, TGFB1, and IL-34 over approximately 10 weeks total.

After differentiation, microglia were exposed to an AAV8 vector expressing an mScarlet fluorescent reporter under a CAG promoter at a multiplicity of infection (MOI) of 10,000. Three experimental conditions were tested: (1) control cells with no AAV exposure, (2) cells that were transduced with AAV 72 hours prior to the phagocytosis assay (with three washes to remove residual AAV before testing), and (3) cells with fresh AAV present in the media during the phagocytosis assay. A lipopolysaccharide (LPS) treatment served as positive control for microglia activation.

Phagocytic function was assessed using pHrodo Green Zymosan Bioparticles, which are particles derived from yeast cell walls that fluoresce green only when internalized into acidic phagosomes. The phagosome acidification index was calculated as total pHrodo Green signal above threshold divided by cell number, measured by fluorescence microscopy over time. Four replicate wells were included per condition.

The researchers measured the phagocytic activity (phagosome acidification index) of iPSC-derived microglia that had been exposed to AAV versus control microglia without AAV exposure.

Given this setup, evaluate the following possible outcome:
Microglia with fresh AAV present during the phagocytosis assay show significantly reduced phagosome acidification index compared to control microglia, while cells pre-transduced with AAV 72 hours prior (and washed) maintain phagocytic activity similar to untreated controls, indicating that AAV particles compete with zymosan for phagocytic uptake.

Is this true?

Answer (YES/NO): NO